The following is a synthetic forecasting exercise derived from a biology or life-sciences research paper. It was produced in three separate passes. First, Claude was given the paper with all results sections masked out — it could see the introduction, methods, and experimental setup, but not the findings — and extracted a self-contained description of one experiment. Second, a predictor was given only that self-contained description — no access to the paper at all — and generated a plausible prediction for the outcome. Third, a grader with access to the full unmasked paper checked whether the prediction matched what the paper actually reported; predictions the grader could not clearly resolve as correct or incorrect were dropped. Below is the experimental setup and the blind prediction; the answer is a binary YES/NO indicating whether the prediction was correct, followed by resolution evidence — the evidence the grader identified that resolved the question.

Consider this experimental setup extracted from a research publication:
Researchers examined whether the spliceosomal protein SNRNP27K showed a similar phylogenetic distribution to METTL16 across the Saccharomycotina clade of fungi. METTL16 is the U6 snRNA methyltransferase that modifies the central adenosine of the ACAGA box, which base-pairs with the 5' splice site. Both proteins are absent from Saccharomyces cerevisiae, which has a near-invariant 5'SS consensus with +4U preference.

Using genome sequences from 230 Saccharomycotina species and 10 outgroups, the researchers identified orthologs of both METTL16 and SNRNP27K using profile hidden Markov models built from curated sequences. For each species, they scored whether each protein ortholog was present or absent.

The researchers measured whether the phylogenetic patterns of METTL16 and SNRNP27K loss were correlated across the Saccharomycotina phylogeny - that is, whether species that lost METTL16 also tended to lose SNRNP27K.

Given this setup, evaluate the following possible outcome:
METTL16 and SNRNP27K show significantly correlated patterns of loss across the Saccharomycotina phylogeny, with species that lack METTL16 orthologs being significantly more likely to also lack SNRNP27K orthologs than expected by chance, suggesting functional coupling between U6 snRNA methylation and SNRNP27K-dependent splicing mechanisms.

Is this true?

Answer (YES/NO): YES